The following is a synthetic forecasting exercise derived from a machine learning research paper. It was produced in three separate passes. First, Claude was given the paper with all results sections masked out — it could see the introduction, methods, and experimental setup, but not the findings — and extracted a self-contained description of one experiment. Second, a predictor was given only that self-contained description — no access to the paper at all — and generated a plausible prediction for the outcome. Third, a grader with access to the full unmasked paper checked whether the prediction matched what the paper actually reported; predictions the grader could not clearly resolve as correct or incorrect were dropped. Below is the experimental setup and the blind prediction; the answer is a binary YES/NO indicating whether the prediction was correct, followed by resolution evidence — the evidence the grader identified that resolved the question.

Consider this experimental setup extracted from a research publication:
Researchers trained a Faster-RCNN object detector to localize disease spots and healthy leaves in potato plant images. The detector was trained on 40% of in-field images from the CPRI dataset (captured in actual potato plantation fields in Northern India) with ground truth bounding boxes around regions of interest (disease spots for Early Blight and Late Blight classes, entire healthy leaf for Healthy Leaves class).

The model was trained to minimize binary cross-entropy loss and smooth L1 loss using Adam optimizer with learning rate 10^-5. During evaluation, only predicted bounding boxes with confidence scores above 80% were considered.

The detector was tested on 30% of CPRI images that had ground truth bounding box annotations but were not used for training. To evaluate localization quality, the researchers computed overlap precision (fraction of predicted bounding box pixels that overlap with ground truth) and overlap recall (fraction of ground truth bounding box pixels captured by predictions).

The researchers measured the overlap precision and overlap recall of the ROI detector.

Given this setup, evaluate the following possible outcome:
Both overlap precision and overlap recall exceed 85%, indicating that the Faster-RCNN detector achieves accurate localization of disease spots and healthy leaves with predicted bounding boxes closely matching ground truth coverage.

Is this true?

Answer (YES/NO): NO